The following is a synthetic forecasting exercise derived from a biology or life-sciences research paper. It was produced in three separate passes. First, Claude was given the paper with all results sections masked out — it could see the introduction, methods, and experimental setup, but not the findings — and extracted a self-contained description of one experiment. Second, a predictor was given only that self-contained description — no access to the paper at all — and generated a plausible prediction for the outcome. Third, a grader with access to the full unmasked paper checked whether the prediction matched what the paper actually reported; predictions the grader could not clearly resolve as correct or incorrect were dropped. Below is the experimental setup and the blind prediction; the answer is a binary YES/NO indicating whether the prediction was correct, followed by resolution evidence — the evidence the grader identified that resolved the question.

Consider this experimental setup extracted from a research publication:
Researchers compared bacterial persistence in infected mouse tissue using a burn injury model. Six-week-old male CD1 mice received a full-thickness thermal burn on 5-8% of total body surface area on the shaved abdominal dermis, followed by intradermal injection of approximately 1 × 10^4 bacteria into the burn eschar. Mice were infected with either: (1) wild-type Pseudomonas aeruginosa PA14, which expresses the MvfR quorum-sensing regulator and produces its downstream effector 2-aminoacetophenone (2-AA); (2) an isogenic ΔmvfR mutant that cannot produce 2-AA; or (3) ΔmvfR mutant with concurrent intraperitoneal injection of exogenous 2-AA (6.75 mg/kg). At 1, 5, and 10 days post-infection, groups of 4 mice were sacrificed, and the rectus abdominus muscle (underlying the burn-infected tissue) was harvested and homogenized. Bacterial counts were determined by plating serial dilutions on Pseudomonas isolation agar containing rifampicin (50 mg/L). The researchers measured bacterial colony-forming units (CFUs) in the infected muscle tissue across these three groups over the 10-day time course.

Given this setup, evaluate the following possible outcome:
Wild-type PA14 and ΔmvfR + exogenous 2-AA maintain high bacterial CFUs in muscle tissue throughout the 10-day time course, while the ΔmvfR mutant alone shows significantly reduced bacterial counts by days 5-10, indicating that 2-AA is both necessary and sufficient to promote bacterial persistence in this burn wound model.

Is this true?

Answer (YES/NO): YES